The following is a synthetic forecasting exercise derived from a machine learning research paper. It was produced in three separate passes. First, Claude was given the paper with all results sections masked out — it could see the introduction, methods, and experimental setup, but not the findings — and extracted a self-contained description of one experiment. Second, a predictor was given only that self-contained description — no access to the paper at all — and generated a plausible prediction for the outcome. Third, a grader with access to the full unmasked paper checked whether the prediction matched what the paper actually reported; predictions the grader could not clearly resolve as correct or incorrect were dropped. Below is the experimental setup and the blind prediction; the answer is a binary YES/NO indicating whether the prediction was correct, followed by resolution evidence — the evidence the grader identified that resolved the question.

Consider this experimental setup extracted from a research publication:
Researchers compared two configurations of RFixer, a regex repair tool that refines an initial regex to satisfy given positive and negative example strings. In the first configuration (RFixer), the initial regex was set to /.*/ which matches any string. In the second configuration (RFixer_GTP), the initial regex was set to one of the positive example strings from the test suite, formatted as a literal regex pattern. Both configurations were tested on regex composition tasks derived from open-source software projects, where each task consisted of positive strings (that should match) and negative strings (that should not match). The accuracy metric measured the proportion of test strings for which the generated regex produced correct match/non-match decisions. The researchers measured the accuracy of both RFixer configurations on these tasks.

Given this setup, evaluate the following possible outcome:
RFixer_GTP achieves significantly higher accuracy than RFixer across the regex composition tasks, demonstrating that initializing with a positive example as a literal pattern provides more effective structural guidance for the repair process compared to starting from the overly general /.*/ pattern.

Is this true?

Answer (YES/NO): NO